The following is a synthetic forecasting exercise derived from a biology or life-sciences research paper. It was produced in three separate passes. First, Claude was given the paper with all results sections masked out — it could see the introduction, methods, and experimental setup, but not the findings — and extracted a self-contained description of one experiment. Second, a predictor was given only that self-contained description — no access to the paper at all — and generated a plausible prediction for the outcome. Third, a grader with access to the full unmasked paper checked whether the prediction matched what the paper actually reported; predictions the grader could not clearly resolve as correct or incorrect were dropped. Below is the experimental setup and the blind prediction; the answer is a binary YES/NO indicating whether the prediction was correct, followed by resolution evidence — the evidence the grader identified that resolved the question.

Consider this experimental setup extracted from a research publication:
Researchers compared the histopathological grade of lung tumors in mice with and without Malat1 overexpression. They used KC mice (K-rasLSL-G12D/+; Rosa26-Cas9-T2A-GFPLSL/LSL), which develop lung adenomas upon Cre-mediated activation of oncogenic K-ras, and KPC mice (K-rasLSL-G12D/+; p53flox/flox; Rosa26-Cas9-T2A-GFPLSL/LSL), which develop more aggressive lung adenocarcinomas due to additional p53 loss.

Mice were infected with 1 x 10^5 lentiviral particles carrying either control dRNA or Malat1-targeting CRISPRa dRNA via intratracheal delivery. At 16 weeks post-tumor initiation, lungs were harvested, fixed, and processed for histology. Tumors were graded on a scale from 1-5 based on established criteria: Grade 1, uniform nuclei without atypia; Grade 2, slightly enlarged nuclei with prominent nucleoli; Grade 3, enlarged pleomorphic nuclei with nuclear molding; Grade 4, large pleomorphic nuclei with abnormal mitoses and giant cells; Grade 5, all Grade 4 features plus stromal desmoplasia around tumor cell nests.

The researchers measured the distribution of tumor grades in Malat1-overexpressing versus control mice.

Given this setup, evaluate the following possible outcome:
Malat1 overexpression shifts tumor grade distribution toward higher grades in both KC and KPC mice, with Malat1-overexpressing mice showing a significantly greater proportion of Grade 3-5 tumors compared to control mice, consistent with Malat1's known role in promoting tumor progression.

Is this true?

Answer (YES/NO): NO